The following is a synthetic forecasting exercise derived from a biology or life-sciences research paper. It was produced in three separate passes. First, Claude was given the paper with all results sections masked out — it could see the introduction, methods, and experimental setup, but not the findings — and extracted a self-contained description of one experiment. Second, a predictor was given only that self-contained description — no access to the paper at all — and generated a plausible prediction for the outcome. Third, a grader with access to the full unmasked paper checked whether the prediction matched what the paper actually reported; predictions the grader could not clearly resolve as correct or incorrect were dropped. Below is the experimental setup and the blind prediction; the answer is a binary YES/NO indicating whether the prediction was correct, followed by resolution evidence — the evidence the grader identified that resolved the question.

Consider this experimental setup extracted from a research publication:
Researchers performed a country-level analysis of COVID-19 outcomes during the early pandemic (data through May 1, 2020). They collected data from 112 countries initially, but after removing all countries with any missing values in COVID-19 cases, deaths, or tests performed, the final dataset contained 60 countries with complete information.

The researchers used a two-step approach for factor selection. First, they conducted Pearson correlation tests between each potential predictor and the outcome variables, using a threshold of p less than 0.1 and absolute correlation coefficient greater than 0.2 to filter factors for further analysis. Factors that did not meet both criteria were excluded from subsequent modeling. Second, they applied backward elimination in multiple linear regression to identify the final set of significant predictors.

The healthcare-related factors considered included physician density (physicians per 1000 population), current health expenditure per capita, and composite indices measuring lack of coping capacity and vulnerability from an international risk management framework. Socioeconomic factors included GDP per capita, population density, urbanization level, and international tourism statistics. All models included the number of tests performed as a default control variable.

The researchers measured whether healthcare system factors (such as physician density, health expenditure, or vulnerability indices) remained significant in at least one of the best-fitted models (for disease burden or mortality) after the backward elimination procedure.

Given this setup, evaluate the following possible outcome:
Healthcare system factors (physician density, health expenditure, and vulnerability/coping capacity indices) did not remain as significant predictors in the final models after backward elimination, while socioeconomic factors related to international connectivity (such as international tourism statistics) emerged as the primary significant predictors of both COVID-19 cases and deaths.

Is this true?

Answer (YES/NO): NO